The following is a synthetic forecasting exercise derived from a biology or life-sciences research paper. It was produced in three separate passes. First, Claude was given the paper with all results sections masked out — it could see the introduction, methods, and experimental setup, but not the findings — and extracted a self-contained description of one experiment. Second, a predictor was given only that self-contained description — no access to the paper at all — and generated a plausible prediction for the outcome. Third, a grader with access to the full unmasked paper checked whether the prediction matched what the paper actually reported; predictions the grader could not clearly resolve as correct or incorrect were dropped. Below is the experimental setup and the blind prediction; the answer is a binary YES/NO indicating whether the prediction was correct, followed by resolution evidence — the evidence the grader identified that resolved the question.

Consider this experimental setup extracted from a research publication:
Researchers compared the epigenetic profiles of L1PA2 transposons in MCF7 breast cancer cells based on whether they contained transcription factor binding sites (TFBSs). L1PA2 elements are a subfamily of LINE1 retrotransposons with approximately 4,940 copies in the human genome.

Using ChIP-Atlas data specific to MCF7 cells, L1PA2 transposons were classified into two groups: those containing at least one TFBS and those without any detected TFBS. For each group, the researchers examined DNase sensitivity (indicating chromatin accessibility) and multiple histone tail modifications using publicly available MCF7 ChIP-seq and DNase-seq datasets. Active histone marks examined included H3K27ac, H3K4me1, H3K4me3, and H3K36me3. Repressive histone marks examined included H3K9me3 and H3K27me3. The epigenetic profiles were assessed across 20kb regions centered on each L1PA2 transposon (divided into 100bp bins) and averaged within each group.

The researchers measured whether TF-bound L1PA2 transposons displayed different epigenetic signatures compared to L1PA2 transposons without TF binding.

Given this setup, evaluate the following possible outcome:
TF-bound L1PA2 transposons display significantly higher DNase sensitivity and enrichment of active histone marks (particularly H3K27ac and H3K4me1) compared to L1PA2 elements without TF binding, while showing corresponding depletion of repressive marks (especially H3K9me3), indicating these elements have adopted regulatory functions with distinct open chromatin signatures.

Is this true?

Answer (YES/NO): NO